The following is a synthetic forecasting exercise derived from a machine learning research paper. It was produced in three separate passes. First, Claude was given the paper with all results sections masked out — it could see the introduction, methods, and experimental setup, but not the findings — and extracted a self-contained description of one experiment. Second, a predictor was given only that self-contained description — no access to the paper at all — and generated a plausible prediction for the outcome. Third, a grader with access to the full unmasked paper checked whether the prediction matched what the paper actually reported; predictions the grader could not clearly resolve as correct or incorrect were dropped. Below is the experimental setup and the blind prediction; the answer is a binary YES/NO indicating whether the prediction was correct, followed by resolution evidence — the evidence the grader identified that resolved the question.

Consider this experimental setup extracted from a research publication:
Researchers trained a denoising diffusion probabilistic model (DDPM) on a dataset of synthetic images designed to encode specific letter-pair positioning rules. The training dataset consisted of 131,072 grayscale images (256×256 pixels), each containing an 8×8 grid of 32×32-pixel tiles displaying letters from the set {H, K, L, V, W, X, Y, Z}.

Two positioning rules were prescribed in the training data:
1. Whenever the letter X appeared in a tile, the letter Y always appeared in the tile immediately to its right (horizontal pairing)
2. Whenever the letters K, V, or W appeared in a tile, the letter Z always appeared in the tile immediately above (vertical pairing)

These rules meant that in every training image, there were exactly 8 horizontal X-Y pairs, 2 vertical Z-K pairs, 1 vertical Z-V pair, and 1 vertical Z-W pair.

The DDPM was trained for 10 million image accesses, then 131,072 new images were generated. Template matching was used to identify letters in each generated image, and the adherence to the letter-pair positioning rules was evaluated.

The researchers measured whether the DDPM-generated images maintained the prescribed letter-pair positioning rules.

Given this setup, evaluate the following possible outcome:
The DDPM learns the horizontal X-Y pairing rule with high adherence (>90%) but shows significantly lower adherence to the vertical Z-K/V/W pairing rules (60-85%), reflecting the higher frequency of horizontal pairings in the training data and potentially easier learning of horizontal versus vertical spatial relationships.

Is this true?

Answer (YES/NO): NO